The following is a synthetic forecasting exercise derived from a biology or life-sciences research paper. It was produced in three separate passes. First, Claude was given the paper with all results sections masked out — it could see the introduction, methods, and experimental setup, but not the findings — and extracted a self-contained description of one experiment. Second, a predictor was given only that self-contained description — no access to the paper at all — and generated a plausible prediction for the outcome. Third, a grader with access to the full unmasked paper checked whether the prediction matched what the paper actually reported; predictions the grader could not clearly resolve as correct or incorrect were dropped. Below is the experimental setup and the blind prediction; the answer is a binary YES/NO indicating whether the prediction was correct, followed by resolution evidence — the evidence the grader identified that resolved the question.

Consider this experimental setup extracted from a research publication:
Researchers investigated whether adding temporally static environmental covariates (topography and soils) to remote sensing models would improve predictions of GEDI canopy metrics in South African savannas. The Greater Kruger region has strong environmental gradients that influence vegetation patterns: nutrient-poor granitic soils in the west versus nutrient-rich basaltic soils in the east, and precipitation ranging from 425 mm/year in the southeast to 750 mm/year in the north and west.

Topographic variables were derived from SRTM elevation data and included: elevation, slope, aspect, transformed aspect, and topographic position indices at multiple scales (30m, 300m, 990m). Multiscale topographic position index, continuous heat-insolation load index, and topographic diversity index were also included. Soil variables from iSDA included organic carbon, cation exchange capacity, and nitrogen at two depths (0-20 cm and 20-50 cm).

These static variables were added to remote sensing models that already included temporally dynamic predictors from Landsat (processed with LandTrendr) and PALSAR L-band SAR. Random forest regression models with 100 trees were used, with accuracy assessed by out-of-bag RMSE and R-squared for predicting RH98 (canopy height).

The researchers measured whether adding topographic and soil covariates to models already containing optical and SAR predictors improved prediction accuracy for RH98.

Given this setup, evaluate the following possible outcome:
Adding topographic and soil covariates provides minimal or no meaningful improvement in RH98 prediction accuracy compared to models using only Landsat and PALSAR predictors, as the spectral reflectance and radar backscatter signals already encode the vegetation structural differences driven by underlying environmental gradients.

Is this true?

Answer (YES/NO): NO